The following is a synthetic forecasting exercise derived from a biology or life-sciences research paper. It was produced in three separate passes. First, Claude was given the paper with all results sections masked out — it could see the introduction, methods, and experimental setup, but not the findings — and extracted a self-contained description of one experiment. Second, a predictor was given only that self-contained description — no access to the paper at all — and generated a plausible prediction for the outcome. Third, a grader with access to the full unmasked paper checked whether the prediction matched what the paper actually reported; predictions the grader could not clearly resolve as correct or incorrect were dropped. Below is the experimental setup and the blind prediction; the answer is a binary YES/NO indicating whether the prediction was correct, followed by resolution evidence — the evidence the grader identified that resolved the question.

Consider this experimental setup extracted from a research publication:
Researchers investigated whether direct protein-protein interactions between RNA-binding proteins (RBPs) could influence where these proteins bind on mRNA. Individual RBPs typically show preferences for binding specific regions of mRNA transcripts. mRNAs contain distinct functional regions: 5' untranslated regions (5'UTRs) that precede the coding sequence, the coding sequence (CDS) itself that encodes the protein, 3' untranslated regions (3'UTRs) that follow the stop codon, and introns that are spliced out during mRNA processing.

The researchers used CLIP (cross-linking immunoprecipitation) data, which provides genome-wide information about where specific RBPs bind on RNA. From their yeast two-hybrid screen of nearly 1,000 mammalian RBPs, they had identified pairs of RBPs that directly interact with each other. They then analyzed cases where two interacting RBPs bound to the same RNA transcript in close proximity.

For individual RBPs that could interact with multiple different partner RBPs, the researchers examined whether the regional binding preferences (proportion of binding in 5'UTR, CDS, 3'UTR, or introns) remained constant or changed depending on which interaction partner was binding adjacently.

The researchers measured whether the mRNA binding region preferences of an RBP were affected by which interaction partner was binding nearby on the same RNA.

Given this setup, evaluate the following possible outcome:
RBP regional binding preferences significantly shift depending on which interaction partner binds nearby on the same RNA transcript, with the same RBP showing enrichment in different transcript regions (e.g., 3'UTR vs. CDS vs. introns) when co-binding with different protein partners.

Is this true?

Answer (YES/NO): YES